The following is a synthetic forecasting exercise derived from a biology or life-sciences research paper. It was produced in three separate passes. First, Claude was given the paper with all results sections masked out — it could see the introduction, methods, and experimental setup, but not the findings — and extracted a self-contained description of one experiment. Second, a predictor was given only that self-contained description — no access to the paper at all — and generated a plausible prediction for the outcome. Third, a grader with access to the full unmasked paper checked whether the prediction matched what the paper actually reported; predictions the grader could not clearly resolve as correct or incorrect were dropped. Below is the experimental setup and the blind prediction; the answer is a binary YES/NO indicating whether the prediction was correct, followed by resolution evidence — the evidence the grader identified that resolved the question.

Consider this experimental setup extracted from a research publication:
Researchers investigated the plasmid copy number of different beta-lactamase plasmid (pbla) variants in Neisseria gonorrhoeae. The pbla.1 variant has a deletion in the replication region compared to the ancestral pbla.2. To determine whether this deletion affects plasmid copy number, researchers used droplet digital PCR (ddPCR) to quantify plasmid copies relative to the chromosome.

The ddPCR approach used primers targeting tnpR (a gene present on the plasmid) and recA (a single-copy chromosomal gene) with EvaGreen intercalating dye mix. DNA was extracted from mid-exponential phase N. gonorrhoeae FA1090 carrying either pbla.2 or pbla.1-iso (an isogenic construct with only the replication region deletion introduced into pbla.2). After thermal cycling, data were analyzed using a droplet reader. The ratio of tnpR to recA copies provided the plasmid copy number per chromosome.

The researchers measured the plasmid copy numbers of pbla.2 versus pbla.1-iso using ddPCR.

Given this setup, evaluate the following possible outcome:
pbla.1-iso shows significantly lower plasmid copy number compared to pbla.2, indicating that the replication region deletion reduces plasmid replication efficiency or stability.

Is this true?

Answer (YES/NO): YES